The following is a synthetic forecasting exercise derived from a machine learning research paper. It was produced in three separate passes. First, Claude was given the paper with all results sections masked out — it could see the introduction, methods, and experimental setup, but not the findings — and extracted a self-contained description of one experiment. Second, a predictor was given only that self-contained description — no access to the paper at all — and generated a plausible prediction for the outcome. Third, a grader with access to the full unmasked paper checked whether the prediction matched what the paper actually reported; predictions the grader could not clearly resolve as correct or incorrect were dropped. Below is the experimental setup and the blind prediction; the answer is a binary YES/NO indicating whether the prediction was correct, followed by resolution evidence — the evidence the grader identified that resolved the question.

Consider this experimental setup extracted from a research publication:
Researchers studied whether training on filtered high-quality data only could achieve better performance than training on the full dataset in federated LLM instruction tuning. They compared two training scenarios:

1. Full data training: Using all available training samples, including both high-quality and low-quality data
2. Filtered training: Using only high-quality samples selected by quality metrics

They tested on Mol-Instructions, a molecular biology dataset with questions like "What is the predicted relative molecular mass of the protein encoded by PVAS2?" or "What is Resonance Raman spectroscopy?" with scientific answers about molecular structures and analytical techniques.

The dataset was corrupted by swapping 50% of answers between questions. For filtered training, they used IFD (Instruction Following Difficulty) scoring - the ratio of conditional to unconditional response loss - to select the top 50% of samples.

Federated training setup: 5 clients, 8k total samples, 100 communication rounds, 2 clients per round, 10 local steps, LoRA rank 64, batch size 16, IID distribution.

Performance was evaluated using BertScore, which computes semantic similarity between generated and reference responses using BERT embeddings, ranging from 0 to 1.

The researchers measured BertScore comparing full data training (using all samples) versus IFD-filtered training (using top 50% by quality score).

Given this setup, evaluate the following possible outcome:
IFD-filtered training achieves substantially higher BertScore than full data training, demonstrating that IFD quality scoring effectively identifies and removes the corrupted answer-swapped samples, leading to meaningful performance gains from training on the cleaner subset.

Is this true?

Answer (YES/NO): NO